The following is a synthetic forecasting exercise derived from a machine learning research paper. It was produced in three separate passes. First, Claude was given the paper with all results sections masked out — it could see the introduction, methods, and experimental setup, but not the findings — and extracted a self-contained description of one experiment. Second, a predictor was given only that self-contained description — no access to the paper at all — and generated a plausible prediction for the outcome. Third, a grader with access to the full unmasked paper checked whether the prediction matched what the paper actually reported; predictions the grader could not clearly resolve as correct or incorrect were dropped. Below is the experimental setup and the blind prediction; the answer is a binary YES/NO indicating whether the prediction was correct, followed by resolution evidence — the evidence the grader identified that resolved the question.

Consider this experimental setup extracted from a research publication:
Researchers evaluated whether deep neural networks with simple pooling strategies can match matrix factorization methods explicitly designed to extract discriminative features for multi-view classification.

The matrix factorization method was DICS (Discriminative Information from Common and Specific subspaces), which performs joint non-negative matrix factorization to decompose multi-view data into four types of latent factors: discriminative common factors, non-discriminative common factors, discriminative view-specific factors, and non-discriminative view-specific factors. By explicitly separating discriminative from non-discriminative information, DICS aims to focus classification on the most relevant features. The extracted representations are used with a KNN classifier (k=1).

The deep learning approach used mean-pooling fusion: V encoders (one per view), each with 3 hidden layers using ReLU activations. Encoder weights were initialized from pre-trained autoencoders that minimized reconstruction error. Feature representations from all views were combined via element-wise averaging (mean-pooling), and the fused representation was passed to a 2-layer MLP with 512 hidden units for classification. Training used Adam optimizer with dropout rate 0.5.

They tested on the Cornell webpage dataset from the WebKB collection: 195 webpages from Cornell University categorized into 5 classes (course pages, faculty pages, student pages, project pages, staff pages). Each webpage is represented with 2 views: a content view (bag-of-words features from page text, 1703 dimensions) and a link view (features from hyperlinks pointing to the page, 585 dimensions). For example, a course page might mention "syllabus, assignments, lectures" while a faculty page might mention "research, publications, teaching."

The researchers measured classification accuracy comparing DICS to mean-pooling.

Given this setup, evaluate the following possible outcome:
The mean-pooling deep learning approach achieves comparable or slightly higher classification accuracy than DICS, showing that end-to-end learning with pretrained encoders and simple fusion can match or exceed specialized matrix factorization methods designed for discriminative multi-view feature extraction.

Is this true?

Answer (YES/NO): NO